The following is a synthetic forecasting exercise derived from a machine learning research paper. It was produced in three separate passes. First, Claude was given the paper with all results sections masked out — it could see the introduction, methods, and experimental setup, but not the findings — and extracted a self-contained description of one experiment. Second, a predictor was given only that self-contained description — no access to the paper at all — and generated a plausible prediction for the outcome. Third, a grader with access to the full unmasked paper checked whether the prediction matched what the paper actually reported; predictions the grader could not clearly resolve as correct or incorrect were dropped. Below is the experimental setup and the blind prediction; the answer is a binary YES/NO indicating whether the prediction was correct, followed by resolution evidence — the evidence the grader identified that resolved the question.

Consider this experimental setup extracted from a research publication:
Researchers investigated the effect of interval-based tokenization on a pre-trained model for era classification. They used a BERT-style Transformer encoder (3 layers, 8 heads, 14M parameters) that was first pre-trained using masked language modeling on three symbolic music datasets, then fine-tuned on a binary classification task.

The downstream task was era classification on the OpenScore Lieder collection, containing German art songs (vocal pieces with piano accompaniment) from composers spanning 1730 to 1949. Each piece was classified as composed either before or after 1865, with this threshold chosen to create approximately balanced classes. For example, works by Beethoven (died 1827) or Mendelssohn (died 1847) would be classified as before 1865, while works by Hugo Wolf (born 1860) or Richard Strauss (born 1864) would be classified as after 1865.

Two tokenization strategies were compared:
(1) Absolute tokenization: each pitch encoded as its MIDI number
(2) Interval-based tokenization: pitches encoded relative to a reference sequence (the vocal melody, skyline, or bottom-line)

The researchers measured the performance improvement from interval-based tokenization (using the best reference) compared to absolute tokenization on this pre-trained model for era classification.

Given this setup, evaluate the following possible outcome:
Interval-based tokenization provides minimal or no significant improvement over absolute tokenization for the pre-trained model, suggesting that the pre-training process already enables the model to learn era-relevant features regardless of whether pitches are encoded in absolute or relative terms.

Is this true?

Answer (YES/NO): YES